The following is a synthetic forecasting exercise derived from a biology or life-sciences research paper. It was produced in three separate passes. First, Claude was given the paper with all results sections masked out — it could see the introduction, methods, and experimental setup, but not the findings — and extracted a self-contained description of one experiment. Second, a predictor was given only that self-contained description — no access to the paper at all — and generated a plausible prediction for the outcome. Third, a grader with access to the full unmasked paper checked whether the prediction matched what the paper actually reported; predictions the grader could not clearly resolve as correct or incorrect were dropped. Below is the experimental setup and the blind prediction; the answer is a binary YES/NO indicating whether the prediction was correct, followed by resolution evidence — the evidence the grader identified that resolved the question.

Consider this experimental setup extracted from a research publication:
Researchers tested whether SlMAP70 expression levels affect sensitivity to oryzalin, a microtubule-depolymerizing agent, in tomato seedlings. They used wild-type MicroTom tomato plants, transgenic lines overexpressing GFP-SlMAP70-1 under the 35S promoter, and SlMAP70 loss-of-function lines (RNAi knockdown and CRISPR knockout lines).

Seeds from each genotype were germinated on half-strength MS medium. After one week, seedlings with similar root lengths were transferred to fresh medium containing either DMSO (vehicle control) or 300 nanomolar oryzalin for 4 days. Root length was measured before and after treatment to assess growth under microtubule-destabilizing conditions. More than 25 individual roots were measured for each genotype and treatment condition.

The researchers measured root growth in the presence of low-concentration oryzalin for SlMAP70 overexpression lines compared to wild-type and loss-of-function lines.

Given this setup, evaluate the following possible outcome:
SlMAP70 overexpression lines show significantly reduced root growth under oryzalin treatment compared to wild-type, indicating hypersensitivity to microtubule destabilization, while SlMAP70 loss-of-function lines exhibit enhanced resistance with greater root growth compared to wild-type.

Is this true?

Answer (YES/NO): NO